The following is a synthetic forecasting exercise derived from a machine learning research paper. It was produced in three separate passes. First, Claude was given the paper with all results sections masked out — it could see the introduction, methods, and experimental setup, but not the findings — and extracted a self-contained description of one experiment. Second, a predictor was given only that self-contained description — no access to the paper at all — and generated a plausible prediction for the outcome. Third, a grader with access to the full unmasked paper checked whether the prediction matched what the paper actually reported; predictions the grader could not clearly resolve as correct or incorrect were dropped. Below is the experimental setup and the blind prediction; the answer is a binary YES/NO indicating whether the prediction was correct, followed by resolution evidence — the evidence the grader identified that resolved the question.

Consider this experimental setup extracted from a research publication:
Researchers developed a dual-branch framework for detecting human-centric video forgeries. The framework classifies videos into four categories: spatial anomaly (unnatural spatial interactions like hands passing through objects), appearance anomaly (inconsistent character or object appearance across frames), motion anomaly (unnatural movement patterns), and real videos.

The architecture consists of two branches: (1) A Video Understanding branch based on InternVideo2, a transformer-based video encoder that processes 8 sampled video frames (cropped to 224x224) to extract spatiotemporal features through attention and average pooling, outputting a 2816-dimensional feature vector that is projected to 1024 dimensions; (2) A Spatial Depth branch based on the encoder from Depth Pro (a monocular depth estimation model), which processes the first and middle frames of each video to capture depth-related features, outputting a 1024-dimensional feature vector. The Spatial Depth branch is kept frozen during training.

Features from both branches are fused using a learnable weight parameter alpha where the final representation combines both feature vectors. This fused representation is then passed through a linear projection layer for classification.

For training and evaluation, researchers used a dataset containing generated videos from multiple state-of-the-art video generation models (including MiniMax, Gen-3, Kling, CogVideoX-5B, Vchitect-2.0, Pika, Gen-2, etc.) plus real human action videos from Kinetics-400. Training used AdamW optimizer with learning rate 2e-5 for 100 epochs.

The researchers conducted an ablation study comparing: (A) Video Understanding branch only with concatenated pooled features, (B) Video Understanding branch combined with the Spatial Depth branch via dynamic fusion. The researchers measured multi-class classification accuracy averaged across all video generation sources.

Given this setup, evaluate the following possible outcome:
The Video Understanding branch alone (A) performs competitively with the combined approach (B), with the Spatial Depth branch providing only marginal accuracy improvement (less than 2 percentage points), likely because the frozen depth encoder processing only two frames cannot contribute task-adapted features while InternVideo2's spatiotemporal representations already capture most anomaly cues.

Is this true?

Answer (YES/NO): NO